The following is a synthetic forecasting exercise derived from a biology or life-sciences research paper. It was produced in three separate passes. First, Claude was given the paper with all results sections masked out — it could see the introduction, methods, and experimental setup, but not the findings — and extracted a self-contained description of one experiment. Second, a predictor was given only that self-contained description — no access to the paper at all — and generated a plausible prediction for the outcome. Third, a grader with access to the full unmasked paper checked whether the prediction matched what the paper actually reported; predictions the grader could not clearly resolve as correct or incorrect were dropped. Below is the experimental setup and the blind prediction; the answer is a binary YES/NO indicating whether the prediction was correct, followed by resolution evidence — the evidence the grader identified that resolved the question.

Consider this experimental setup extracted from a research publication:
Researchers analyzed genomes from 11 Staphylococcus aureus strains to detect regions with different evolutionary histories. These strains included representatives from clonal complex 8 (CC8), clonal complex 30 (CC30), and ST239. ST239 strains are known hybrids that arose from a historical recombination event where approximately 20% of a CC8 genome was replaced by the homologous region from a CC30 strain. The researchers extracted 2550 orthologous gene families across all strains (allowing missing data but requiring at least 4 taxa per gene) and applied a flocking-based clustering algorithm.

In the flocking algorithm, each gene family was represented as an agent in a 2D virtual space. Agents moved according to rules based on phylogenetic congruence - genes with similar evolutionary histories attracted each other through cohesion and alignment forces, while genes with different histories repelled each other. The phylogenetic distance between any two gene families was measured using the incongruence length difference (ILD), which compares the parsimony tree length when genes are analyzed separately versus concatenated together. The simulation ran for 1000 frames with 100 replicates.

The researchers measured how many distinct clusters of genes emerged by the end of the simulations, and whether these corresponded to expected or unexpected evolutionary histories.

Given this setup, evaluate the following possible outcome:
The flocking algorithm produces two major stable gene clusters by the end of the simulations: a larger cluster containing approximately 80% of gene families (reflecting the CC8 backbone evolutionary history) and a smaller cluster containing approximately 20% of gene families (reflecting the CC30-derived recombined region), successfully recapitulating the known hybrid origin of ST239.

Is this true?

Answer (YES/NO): YES